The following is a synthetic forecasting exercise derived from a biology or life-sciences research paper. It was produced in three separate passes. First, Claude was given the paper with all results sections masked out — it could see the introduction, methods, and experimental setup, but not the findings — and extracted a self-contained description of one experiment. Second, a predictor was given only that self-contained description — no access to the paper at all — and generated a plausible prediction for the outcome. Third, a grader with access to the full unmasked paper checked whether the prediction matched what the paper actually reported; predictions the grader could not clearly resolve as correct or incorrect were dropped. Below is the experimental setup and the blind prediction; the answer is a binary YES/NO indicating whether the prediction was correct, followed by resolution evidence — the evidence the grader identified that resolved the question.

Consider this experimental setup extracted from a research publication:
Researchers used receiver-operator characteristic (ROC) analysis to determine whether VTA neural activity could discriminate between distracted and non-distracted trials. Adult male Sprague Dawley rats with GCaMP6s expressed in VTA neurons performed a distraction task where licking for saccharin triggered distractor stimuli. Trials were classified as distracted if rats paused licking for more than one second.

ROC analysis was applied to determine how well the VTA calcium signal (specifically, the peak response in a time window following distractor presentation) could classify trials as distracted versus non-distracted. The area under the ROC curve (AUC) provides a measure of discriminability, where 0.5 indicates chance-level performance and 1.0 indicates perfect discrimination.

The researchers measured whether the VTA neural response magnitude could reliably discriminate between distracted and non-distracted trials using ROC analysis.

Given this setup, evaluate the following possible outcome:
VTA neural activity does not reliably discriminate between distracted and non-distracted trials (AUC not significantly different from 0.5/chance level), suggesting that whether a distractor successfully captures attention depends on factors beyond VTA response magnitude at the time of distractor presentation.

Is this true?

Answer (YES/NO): NO